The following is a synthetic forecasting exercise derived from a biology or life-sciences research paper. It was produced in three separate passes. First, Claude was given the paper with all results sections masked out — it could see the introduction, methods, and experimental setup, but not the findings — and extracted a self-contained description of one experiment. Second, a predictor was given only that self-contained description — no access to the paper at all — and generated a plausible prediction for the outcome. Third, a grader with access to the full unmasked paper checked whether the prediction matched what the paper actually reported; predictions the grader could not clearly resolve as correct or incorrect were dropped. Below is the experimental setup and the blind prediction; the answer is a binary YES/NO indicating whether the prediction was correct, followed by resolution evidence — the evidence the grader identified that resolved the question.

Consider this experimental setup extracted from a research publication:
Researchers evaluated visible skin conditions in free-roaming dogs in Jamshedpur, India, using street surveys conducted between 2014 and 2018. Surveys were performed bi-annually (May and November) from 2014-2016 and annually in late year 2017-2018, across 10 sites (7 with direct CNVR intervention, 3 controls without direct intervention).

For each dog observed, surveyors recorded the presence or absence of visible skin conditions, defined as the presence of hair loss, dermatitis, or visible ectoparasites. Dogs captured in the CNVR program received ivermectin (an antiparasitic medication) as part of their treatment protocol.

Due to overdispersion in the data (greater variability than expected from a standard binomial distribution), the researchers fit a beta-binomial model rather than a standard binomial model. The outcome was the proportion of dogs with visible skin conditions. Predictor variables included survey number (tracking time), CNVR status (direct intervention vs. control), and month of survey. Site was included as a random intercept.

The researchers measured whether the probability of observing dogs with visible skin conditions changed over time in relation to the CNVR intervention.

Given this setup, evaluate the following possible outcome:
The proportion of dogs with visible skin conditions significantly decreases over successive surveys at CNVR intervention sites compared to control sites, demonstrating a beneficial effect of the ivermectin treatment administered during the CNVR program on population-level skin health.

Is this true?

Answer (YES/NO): NO